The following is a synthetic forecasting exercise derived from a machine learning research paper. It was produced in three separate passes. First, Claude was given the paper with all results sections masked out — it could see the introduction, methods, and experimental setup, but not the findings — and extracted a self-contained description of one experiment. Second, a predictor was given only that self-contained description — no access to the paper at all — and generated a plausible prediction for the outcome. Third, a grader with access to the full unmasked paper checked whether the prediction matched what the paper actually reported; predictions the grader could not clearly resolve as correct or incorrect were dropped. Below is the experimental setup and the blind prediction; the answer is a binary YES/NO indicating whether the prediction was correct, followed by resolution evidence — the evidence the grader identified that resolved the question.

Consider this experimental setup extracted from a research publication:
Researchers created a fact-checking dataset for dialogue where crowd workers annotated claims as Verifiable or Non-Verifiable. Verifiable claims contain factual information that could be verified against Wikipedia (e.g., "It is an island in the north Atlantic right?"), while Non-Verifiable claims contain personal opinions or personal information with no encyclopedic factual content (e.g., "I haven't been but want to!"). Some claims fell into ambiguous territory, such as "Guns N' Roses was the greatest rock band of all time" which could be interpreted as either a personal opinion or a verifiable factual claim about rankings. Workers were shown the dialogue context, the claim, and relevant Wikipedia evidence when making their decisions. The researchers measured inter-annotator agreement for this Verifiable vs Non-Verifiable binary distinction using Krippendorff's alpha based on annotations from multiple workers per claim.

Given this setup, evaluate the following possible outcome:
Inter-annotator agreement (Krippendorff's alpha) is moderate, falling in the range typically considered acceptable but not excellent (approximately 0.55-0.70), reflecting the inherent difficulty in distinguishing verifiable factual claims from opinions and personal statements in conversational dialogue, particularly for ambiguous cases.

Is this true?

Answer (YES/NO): NO